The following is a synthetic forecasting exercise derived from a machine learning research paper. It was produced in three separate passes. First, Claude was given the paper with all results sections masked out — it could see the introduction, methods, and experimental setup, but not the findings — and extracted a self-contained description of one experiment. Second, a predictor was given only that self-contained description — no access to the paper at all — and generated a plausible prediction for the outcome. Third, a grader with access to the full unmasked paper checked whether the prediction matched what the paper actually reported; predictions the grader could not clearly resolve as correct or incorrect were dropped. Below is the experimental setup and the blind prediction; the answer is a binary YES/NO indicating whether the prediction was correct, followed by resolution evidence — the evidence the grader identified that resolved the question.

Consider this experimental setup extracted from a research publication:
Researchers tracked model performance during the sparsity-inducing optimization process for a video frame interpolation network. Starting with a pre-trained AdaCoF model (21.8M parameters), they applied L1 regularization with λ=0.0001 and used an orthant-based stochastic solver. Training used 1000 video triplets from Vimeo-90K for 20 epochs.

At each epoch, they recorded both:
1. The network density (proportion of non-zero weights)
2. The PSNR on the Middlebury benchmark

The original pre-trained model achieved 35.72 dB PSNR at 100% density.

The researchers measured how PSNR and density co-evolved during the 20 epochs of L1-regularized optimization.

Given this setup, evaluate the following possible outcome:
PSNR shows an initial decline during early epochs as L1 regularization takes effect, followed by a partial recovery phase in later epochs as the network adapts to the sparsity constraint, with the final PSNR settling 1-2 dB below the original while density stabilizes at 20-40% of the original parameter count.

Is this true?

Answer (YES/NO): NO